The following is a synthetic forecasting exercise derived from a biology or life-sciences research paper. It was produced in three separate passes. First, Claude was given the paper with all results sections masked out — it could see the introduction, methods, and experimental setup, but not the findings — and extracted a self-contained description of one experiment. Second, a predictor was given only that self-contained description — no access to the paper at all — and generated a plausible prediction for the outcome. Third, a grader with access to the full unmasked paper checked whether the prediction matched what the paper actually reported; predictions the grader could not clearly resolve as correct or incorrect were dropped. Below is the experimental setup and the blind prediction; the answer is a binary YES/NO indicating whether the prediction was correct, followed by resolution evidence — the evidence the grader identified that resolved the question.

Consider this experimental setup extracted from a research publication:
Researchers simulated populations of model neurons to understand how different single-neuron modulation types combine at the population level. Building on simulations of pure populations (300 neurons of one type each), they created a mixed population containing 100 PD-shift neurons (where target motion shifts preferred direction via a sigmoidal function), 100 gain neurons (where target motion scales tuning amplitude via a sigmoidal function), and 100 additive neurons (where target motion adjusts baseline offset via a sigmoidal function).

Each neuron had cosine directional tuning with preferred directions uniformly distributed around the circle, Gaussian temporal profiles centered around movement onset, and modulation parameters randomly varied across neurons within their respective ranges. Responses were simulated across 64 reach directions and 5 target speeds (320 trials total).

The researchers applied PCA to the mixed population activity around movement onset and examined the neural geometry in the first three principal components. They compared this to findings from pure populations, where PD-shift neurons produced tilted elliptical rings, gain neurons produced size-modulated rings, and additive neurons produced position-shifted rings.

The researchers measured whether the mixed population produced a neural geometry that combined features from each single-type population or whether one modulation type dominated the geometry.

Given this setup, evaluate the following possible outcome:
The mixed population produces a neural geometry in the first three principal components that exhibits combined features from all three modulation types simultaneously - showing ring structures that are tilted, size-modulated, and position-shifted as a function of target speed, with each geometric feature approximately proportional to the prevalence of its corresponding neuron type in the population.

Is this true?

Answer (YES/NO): NO